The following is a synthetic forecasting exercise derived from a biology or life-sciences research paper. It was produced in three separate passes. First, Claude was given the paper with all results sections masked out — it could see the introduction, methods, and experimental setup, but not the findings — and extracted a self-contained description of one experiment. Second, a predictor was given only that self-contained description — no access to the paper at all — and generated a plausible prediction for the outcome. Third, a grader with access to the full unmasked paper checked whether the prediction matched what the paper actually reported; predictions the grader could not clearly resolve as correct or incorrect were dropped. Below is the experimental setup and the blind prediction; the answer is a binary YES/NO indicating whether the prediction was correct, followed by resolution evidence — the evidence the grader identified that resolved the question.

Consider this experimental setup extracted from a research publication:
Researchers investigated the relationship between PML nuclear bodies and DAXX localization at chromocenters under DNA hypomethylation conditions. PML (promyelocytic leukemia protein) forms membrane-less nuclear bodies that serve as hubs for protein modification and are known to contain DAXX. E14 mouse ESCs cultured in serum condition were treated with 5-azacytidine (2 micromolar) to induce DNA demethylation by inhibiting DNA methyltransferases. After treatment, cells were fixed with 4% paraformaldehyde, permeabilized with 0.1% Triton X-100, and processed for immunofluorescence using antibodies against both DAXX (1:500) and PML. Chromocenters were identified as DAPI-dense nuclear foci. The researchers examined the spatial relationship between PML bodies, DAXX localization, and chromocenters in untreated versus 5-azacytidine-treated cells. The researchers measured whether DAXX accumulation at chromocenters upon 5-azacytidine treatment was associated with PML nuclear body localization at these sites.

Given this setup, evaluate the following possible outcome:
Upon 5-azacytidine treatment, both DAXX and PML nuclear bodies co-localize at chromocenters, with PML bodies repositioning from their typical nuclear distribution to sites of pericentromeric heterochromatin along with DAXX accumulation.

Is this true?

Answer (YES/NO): YES